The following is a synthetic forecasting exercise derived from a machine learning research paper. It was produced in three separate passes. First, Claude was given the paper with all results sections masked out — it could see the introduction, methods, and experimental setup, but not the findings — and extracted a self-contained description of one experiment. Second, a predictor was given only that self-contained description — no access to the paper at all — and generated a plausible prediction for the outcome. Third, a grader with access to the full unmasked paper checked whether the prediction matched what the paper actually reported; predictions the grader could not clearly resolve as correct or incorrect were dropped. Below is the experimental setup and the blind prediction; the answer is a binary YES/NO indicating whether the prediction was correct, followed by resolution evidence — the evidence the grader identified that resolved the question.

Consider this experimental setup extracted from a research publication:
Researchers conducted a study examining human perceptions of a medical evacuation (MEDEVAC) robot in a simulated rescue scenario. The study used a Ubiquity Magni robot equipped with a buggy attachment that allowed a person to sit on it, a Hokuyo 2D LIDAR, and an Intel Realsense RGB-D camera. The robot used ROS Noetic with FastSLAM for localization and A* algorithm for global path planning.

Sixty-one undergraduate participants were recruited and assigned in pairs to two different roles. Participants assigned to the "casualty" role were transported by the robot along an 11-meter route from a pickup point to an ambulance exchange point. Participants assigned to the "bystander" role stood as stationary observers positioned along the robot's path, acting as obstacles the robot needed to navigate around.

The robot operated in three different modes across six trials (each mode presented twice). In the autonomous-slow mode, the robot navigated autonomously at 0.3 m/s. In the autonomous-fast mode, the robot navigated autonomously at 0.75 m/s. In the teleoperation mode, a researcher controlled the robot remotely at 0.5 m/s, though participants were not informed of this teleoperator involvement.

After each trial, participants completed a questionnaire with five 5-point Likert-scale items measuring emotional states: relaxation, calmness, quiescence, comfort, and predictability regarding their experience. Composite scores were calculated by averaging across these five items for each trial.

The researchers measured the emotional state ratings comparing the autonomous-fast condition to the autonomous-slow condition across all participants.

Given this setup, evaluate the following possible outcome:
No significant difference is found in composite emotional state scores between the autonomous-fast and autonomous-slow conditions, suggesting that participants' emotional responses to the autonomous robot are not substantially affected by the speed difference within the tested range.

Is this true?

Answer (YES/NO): NO